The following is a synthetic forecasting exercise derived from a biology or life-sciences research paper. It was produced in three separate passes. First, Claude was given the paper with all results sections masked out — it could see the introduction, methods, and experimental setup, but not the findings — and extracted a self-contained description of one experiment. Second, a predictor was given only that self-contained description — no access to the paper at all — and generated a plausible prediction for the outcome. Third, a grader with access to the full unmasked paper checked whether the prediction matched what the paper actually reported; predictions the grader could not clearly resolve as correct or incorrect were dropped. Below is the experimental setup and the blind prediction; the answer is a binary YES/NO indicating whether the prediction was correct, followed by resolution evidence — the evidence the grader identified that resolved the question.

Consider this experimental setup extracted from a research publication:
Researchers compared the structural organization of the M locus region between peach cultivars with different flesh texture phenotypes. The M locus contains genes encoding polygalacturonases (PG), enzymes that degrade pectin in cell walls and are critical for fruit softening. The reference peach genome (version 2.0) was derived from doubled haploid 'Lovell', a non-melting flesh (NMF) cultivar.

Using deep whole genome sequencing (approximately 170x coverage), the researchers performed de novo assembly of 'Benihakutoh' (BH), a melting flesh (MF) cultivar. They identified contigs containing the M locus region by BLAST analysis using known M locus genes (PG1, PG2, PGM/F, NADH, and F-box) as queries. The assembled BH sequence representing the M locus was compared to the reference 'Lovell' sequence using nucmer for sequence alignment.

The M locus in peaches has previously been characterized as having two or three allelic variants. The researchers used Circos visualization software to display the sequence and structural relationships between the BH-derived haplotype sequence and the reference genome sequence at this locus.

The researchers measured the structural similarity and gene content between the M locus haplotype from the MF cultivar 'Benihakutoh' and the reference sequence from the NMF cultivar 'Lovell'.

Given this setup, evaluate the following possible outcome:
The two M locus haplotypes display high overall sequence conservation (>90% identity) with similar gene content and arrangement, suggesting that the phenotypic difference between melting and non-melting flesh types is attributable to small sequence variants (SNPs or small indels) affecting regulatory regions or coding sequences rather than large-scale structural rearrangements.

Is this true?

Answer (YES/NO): NO